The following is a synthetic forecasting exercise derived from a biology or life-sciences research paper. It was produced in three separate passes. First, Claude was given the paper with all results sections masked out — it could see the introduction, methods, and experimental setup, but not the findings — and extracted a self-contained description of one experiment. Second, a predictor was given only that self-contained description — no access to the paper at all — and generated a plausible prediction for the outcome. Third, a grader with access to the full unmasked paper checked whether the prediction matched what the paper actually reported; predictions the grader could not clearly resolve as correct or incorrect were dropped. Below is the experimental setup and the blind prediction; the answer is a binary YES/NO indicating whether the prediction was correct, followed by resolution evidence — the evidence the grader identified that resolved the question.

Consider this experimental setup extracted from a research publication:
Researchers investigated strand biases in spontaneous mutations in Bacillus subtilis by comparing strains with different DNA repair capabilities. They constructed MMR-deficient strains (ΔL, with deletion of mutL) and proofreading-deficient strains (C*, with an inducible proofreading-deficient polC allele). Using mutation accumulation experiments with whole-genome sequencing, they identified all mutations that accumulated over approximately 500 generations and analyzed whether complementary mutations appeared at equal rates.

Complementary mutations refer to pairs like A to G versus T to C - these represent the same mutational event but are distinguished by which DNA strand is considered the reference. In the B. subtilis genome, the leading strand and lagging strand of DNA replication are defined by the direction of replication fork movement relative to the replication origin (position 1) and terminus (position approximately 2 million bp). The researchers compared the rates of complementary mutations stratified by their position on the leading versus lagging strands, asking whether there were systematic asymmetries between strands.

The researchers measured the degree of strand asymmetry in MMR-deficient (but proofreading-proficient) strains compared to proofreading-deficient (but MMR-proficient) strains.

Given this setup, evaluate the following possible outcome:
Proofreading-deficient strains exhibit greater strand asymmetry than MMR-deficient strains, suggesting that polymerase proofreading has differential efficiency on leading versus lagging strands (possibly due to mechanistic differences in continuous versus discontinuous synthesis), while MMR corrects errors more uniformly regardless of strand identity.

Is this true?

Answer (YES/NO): NO